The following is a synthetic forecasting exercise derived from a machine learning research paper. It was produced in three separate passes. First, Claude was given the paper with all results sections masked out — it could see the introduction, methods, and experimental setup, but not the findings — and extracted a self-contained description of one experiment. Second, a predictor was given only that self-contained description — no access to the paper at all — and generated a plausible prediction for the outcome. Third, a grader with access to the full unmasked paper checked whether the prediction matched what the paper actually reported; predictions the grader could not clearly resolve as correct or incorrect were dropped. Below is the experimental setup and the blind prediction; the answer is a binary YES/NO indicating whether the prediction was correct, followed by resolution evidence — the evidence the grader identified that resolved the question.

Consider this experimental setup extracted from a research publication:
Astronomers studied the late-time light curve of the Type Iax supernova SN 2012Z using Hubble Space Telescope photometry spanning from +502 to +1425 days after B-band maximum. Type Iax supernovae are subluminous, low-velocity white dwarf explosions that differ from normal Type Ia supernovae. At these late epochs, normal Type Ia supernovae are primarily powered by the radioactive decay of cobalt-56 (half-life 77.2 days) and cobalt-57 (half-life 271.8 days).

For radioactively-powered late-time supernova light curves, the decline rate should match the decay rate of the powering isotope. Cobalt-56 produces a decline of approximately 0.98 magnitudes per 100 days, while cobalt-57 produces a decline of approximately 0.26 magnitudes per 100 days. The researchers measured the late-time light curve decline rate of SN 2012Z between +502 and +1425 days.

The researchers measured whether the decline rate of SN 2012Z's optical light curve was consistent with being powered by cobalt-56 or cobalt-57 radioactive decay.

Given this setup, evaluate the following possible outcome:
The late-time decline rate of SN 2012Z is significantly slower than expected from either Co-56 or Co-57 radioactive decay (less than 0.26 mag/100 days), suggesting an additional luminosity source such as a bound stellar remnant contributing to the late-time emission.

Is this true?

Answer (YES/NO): YES